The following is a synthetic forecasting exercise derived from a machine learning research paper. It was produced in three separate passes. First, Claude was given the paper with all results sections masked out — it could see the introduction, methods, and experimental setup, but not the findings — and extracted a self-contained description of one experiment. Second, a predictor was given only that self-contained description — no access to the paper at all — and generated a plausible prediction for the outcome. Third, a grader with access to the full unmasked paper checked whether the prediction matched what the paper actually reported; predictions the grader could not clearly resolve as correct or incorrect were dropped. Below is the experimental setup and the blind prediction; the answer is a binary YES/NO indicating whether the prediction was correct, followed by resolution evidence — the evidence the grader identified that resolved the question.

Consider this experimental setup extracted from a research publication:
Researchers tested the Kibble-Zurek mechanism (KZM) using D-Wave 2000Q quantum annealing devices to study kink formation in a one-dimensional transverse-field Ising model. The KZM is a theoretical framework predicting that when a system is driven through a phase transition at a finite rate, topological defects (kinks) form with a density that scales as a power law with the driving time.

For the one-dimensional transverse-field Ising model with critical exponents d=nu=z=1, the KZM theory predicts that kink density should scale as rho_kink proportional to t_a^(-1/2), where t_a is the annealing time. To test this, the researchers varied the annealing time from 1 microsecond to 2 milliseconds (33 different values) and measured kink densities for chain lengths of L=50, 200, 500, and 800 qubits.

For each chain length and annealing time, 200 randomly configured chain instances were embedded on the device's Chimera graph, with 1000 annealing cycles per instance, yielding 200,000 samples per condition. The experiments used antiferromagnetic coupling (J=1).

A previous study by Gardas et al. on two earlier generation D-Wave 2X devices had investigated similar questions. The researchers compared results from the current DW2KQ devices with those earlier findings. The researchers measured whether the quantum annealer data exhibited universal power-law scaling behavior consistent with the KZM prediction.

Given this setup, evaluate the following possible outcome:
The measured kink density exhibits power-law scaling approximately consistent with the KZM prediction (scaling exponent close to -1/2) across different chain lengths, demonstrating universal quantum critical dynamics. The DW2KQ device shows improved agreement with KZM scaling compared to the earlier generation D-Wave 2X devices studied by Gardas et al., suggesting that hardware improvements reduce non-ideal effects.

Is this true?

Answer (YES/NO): NO